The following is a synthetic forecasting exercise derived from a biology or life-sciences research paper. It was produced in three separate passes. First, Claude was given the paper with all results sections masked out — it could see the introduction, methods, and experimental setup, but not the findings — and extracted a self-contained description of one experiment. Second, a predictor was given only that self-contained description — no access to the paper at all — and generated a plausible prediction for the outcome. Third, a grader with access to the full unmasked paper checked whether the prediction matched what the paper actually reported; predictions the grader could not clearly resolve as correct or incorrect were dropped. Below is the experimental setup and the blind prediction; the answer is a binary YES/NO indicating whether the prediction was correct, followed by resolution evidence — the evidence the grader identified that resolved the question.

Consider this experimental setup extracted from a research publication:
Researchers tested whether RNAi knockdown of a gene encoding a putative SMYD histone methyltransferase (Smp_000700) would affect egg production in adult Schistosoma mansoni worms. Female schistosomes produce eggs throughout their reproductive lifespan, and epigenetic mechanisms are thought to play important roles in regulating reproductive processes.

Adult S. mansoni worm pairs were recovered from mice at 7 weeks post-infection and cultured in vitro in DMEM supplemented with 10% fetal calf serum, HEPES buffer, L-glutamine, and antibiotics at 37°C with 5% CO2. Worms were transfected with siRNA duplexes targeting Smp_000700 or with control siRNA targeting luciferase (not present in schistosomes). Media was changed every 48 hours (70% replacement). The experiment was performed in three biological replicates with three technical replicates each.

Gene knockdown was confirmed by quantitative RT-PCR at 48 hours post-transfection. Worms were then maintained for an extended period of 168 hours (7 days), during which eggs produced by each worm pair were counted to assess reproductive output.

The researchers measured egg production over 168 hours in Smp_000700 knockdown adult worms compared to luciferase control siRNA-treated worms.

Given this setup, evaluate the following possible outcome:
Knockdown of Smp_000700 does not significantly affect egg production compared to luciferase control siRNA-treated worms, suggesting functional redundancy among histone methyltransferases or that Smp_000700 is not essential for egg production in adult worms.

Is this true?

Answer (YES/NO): NO